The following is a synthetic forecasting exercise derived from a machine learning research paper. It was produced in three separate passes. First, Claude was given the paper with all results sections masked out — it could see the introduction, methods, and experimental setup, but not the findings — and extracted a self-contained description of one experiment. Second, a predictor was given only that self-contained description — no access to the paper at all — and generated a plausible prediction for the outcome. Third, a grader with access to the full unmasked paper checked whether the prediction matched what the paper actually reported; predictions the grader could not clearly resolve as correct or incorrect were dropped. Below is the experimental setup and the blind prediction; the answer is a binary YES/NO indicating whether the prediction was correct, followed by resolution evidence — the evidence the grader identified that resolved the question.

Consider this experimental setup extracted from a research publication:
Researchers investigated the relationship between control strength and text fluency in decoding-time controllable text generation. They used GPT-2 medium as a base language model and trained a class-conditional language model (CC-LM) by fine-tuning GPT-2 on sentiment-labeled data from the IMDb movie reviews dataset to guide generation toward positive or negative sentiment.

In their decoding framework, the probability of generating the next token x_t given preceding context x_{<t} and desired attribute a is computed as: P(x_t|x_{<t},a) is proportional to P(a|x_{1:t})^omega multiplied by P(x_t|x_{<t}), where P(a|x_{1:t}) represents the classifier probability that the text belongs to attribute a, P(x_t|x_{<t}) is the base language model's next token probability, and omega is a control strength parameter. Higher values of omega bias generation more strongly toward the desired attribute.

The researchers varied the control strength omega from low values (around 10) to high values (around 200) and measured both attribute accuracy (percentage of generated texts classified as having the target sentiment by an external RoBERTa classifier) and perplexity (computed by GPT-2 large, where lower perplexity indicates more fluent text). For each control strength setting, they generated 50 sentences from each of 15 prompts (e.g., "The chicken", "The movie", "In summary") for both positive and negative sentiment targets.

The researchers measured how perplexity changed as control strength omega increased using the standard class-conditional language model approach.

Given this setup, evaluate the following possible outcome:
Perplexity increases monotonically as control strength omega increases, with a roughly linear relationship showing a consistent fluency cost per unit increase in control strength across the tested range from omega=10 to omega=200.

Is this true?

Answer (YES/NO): NO